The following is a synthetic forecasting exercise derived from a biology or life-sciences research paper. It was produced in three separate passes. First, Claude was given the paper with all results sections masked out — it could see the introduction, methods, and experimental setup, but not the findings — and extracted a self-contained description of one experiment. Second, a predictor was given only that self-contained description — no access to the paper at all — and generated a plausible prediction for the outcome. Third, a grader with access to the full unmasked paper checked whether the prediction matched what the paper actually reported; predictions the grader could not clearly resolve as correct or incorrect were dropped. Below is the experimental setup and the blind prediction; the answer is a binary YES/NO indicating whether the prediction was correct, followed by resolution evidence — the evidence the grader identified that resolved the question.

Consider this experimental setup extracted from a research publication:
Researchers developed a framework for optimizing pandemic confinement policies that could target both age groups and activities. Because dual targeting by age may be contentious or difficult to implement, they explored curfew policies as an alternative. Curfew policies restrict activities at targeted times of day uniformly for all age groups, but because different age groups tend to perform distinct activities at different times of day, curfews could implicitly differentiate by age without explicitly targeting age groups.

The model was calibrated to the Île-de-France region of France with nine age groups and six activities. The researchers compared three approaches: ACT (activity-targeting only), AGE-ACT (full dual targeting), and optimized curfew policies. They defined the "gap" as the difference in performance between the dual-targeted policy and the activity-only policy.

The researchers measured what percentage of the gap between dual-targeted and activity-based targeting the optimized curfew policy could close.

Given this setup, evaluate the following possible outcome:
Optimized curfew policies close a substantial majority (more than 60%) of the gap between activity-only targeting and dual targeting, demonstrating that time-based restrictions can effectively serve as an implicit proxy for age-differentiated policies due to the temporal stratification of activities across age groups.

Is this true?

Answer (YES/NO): NO